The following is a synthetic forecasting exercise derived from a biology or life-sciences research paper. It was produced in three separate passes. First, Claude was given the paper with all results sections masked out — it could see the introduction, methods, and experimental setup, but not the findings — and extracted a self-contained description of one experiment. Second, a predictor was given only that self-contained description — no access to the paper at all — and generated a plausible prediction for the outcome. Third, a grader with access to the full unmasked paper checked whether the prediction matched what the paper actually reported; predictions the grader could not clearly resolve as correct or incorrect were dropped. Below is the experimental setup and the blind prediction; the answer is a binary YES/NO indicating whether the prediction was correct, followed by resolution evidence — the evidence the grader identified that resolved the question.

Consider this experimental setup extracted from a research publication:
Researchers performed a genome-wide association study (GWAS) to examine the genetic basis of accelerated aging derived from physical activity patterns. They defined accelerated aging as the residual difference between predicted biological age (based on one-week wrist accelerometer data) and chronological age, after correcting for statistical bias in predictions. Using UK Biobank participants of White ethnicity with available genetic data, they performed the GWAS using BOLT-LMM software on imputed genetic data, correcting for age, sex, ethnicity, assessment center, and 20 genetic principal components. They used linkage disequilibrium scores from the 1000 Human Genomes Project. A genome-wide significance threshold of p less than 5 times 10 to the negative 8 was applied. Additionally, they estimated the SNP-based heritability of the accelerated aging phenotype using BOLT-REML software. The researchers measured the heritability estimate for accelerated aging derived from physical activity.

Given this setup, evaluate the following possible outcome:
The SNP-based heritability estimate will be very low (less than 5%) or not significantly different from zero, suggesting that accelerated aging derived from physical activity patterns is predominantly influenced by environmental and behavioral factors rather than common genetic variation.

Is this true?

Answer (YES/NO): NO